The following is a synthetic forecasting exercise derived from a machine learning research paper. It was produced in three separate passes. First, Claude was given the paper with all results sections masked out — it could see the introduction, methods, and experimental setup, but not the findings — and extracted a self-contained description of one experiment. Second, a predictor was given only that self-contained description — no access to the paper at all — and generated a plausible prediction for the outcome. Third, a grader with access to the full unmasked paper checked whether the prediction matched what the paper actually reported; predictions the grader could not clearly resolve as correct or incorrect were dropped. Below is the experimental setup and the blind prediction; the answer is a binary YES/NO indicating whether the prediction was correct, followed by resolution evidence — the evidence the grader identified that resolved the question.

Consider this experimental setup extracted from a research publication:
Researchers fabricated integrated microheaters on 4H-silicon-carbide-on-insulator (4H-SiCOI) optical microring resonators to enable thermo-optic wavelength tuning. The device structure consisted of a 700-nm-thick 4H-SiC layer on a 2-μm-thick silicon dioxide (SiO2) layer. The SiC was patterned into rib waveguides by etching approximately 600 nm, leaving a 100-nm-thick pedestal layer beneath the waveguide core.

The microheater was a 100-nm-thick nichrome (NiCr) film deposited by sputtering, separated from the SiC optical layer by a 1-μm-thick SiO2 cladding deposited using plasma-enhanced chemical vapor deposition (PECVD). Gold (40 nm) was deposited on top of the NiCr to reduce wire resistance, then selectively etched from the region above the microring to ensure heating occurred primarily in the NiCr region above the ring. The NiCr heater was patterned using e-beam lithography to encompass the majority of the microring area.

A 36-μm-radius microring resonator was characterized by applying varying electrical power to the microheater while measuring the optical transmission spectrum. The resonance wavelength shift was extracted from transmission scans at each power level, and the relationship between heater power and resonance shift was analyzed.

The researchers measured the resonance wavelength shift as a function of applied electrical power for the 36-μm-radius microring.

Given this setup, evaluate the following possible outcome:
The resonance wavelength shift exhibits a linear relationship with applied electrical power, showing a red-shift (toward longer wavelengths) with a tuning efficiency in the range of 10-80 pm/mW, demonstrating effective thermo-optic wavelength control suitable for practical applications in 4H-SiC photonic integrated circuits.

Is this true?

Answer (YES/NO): YES